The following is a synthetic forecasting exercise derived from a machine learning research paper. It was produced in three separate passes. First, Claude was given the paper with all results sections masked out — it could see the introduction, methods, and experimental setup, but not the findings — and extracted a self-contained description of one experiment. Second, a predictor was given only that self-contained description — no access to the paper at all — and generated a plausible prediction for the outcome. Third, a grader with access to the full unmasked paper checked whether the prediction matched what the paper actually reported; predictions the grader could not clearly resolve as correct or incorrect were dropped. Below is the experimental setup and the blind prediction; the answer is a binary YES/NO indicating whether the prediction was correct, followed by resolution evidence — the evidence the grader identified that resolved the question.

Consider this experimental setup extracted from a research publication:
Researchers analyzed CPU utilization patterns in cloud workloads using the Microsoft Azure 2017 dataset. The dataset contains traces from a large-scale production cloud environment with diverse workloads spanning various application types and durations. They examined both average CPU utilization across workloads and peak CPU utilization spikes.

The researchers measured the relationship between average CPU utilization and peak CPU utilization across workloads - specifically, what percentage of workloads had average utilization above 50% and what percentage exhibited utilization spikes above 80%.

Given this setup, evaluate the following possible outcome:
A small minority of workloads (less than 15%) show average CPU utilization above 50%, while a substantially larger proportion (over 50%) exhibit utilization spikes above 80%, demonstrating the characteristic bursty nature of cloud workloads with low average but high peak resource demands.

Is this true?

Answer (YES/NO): NO